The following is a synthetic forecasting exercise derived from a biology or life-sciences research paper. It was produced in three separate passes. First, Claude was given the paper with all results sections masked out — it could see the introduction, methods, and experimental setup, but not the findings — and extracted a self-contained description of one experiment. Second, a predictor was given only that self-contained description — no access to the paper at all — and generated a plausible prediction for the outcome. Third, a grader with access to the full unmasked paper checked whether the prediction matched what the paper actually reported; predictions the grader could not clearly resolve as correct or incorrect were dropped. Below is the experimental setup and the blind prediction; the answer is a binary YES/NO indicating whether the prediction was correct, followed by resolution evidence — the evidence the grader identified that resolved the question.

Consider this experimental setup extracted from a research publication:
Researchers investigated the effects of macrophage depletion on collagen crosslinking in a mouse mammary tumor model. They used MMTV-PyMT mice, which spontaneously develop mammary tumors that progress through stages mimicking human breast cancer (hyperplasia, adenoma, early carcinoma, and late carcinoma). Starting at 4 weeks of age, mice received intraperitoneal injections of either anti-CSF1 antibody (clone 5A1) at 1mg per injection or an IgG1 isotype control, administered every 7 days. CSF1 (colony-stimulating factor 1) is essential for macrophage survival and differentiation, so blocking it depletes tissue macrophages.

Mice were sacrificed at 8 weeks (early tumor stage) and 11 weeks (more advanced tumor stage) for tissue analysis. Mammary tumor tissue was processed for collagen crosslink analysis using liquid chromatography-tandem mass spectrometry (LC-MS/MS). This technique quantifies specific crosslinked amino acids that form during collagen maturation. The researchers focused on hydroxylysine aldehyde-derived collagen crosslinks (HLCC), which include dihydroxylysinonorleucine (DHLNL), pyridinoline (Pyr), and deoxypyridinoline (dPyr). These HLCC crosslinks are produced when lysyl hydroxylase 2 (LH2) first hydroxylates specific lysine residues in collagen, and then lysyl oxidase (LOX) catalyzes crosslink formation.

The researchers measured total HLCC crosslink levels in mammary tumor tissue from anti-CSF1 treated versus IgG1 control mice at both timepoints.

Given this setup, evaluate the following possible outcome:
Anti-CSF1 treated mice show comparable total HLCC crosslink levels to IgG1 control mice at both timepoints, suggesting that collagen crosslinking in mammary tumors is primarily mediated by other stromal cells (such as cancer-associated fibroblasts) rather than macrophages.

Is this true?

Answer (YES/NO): NO